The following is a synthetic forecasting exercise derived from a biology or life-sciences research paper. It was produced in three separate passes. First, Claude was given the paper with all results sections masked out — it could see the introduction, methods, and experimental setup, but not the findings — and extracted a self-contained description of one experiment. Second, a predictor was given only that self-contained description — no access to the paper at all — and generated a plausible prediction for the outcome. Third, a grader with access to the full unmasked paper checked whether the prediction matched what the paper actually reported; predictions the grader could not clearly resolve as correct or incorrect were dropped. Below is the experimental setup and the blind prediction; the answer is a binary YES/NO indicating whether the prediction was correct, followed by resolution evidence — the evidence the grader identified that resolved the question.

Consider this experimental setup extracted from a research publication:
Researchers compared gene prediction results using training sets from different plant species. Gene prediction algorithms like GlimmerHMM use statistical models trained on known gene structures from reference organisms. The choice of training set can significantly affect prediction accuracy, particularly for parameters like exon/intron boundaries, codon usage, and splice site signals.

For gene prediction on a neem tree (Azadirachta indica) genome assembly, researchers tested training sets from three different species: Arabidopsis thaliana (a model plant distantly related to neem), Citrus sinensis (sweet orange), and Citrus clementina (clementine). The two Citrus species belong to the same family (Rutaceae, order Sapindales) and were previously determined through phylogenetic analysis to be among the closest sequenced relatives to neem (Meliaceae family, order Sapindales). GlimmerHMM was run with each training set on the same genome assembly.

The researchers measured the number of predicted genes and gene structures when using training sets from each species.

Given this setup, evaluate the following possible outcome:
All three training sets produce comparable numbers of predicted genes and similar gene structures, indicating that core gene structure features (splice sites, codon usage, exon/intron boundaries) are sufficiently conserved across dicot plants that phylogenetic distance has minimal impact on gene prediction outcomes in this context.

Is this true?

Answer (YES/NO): NO